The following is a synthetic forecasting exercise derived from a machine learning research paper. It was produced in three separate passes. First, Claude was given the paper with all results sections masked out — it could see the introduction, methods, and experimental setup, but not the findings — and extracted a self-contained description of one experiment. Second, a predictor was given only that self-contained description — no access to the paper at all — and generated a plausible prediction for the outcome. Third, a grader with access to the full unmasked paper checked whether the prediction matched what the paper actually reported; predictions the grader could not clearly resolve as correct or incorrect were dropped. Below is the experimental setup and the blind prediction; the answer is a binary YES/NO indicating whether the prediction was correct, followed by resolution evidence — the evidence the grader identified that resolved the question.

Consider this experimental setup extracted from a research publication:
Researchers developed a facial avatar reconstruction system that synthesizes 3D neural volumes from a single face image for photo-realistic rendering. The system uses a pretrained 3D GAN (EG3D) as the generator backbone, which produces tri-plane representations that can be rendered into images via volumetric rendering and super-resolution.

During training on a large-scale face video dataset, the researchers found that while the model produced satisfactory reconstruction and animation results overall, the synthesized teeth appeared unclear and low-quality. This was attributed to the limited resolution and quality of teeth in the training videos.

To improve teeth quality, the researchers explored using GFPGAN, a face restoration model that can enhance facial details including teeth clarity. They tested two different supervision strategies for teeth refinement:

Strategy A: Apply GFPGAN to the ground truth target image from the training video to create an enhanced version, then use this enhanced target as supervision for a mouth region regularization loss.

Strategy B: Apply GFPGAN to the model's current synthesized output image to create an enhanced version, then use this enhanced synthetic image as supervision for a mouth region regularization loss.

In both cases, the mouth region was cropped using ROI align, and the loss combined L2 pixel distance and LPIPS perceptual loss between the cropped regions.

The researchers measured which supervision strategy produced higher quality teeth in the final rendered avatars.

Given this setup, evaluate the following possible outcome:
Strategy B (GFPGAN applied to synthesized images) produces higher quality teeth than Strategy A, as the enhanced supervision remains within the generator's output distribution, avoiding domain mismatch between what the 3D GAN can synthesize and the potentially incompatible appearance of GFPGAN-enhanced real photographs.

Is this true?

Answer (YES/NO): YES